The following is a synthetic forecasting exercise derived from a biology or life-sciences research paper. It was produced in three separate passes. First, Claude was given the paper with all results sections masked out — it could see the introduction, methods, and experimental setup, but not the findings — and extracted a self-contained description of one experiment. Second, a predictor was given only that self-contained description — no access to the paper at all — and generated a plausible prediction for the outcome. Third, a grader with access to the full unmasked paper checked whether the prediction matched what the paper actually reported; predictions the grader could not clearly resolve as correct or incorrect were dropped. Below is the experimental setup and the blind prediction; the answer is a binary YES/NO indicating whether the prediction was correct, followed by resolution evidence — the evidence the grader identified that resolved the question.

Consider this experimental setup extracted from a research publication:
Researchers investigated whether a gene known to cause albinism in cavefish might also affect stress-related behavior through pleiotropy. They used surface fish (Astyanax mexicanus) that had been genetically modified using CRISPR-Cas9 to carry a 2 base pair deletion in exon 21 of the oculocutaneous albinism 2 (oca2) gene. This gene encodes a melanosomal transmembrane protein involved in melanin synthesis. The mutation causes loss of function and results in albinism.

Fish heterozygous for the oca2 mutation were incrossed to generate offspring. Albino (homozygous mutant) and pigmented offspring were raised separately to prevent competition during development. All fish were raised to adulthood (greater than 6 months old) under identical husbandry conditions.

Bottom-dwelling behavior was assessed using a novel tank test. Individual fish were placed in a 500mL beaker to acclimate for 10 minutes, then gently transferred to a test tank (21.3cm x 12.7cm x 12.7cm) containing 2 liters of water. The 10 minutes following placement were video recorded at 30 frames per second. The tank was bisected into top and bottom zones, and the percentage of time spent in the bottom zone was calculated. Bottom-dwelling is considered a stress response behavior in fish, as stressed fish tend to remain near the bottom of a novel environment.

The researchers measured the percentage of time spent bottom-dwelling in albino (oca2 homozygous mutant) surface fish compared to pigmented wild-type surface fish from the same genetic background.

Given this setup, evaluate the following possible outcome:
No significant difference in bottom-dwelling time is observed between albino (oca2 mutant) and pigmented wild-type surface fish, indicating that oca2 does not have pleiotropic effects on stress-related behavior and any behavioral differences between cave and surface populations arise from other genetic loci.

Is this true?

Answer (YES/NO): NO